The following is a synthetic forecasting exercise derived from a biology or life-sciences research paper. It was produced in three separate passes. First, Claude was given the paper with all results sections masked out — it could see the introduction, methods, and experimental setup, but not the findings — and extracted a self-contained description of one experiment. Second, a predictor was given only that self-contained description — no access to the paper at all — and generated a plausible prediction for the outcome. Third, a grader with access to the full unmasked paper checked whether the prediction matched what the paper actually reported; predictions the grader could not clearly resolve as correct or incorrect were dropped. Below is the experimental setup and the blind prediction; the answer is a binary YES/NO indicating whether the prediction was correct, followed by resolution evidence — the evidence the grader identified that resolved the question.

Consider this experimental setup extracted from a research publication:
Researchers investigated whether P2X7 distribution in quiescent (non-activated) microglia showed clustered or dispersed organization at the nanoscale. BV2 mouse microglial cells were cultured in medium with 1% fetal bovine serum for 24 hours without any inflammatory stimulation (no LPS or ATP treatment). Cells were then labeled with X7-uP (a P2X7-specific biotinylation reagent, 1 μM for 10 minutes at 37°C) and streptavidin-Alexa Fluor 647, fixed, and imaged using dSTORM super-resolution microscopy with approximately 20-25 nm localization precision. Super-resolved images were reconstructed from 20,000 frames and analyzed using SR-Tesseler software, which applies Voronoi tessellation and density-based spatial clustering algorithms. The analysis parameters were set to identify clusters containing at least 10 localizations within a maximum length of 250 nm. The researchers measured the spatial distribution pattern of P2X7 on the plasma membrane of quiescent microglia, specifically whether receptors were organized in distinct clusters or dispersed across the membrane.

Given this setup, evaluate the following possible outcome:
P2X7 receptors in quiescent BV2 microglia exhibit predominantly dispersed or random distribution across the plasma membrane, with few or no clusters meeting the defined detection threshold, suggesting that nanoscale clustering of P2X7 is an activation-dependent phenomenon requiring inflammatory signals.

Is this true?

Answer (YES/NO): NO